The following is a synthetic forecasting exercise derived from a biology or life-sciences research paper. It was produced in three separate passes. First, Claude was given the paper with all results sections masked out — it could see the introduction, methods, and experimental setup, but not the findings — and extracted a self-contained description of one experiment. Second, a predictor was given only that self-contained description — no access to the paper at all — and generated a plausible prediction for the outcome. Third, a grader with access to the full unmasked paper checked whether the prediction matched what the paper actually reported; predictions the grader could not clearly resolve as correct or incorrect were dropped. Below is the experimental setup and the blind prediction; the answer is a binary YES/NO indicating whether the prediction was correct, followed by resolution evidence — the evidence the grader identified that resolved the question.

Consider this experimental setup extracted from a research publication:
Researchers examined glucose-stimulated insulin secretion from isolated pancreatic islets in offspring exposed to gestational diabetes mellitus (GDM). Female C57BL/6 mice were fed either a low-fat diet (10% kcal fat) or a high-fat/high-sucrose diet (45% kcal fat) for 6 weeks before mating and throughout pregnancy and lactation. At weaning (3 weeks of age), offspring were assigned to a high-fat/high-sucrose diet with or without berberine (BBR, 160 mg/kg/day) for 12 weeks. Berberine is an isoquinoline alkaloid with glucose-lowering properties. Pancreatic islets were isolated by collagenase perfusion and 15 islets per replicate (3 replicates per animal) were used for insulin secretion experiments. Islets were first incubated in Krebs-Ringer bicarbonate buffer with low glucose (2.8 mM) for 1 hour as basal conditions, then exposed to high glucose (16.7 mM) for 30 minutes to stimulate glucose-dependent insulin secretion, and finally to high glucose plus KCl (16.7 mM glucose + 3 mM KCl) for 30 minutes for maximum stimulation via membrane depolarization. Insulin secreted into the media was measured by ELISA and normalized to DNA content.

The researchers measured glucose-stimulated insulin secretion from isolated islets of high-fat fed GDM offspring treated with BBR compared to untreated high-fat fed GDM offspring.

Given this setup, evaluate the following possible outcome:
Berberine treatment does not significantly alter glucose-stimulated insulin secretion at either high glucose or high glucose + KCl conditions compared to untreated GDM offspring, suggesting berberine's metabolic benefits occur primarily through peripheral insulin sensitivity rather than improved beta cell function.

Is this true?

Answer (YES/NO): NO